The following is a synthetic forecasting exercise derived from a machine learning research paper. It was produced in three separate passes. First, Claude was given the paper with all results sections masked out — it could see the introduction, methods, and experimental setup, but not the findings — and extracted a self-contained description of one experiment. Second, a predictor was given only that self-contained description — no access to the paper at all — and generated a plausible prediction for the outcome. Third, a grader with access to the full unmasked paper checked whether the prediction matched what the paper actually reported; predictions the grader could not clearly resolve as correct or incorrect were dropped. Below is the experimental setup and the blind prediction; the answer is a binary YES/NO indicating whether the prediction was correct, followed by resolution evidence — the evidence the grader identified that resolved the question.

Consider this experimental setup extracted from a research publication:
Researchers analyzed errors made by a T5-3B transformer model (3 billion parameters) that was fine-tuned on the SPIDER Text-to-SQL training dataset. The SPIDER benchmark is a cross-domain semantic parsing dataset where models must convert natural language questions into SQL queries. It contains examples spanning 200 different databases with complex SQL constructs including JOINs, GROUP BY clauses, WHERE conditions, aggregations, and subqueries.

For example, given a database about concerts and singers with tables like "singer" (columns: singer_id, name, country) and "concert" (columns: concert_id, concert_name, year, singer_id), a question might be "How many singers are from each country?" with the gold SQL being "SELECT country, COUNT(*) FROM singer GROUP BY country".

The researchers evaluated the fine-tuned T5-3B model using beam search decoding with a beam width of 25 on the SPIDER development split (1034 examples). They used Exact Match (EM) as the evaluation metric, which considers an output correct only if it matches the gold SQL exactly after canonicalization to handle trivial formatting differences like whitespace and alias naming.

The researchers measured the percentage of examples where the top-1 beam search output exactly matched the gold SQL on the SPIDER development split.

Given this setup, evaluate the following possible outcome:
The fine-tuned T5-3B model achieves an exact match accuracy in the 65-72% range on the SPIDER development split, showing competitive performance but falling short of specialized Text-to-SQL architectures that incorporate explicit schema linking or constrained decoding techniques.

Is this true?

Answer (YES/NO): YES